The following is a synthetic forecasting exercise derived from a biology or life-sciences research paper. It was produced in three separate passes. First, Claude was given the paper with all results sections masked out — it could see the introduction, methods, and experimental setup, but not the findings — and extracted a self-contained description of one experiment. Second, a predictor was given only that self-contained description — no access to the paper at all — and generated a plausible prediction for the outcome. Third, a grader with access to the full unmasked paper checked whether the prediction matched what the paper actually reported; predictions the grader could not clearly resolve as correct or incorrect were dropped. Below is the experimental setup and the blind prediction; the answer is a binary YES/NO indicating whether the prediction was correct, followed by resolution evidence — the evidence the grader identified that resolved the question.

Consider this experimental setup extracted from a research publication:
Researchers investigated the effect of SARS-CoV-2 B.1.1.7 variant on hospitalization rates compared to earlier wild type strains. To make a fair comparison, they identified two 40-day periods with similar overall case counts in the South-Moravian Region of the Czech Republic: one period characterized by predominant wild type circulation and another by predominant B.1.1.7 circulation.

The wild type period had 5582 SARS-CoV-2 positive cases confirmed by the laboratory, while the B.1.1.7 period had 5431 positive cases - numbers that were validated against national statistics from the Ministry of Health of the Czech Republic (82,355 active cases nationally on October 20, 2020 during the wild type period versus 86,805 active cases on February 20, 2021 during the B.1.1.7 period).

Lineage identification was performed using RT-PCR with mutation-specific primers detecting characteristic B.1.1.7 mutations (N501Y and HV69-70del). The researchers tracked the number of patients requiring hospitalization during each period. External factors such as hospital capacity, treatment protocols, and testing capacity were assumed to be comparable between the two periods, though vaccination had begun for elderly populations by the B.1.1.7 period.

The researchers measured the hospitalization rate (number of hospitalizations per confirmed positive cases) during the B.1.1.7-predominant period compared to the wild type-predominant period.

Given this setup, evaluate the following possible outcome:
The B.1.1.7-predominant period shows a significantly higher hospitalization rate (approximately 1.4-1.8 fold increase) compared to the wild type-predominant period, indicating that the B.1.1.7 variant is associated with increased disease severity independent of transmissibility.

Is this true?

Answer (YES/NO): NO